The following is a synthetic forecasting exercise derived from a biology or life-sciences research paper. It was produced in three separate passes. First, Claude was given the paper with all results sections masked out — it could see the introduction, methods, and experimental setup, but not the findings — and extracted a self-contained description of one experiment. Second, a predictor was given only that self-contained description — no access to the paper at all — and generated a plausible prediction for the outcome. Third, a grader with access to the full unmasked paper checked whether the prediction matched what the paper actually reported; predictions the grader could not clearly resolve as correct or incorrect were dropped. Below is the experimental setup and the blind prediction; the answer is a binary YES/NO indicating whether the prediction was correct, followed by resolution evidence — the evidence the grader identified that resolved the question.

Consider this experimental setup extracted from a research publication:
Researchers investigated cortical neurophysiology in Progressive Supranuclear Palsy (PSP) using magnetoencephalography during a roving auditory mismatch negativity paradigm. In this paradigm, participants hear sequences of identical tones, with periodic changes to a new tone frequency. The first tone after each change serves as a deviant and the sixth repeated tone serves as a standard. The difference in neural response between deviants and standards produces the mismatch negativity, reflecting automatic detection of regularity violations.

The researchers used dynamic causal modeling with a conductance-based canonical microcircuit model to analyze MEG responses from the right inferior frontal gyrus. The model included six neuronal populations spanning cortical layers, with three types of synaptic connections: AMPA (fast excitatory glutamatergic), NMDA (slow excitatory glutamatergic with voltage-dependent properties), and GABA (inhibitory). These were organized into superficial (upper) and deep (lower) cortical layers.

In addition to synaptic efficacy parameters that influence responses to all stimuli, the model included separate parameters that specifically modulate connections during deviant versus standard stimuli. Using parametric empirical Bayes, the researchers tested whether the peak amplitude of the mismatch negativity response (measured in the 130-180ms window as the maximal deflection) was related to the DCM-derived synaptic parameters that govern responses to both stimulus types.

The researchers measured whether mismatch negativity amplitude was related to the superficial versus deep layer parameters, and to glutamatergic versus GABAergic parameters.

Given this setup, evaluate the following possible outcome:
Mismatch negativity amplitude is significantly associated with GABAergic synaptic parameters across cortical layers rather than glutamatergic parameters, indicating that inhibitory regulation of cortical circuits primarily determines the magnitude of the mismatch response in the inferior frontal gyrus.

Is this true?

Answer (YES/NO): NO